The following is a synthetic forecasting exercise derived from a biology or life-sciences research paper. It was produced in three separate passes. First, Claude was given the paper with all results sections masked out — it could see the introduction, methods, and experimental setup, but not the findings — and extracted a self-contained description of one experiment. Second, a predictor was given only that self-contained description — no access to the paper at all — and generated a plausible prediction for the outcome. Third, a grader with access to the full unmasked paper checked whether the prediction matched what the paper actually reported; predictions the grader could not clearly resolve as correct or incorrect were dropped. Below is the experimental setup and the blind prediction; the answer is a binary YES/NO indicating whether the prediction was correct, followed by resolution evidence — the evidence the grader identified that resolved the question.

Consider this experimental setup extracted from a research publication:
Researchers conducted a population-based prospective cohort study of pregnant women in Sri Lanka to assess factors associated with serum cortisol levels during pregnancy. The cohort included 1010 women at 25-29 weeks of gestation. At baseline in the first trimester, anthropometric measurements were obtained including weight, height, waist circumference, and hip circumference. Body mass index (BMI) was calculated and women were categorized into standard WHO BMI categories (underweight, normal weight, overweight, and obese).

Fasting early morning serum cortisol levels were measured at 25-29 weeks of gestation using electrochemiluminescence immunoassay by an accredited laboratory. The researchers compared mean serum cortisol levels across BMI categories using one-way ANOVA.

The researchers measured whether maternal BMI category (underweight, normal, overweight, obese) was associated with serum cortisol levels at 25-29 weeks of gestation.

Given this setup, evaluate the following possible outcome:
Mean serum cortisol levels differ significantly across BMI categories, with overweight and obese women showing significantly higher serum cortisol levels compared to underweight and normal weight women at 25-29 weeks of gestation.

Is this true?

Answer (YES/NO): NO